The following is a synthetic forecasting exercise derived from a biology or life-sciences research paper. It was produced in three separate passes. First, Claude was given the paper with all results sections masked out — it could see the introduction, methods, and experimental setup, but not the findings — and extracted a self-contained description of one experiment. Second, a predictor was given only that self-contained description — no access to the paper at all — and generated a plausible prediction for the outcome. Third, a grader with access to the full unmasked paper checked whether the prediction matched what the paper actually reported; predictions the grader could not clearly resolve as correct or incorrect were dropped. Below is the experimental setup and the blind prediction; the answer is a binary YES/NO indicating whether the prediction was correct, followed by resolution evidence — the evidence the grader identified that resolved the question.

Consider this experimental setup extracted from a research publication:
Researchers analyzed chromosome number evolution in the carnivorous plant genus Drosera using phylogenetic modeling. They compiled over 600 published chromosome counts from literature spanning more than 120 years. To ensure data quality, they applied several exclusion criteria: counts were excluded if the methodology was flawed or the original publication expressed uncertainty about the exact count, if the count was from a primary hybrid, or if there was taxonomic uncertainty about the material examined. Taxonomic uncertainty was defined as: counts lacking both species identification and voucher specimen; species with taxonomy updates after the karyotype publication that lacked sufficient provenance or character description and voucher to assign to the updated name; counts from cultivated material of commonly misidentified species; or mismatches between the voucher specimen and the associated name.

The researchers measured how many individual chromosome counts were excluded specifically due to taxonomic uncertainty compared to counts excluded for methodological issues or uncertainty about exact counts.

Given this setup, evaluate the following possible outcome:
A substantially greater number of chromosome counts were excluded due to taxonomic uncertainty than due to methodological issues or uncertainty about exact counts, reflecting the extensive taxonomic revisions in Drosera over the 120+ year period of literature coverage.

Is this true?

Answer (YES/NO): YES